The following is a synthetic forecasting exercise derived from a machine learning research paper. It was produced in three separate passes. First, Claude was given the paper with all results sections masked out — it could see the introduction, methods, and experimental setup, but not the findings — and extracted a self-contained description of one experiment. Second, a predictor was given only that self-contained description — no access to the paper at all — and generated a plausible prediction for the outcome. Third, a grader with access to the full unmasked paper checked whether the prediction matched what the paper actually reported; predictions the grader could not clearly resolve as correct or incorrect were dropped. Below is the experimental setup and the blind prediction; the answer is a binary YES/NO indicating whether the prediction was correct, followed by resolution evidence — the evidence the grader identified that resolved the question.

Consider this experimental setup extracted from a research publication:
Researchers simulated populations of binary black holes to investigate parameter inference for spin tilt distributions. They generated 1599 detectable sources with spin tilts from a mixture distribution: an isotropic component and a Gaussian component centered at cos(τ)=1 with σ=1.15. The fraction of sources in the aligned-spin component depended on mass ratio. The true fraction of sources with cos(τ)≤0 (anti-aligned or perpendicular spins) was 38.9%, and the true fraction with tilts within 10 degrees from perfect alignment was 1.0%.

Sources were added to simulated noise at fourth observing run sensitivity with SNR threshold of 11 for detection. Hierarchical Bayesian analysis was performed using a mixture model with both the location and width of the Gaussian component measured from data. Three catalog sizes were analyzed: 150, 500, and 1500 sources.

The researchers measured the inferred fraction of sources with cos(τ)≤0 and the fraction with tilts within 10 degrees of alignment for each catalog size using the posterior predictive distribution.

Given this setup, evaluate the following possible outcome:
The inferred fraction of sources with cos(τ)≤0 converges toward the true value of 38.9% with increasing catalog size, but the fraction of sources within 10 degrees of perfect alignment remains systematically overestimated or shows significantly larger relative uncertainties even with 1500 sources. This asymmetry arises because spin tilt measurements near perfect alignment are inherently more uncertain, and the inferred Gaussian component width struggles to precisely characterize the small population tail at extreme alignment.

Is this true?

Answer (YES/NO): NO